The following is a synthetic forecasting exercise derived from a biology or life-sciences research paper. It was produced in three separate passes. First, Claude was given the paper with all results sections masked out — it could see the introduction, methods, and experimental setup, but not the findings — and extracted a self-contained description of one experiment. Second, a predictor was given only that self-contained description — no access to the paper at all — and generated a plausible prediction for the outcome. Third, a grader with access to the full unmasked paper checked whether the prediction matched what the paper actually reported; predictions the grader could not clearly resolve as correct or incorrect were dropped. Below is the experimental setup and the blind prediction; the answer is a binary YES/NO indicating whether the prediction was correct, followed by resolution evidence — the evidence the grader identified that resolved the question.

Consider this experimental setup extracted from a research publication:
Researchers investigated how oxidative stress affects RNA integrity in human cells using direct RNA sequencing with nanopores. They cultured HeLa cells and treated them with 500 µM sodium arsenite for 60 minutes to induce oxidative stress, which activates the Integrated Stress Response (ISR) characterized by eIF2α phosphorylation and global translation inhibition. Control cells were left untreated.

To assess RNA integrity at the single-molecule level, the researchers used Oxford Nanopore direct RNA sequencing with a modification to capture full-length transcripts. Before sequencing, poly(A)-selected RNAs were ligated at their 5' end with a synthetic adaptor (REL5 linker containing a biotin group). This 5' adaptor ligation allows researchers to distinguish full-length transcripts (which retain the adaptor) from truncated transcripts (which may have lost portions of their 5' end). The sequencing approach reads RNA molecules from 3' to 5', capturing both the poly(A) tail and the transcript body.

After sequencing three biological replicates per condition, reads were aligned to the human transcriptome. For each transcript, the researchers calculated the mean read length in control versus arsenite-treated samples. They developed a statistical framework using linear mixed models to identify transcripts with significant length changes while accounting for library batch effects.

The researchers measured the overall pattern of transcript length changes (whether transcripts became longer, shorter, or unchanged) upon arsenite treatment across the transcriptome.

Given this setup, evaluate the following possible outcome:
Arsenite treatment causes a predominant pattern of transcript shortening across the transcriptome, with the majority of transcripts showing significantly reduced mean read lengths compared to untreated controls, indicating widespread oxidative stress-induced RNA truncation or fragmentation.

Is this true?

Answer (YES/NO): YES